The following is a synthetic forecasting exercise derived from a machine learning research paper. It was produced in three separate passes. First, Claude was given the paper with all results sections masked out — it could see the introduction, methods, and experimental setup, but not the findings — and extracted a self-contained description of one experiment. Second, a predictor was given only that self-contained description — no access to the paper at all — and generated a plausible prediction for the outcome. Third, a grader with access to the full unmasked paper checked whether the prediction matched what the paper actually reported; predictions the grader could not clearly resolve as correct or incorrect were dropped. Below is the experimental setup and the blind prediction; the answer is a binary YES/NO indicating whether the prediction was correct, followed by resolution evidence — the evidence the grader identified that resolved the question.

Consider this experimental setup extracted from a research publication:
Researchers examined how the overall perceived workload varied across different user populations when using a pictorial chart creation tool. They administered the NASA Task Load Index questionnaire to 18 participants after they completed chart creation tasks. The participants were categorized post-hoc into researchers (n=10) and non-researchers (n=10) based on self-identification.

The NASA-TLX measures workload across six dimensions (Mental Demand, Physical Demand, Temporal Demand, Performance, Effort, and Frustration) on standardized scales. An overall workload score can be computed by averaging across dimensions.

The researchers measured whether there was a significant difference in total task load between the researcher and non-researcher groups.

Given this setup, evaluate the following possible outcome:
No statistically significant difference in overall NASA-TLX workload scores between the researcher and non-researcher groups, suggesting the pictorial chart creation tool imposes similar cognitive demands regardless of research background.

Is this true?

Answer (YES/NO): YES